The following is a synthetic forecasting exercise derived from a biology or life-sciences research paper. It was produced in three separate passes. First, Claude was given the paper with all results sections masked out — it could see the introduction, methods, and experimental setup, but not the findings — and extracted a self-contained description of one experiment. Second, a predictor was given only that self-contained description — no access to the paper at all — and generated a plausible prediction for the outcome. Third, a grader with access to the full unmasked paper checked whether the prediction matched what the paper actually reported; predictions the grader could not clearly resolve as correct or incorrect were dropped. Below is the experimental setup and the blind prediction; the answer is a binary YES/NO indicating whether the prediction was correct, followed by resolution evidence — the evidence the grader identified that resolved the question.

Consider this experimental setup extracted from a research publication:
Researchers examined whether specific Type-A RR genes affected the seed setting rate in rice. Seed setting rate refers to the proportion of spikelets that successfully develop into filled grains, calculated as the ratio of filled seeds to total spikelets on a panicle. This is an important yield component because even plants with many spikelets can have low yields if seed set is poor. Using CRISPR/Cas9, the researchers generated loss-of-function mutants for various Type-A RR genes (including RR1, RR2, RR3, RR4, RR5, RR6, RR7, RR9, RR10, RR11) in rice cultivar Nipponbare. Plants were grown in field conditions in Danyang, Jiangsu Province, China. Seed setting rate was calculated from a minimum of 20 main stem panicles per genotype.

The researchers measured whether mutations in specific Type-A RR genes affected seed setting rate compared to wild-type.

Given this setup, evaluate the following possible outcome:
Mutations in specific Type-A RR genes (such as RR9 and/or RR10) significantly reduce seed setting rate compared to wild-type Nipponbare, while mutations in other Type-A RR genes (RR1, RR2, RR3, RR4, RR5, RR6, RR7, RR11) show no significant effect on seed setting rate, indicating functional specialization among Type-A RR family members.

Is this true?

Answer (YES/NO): NO